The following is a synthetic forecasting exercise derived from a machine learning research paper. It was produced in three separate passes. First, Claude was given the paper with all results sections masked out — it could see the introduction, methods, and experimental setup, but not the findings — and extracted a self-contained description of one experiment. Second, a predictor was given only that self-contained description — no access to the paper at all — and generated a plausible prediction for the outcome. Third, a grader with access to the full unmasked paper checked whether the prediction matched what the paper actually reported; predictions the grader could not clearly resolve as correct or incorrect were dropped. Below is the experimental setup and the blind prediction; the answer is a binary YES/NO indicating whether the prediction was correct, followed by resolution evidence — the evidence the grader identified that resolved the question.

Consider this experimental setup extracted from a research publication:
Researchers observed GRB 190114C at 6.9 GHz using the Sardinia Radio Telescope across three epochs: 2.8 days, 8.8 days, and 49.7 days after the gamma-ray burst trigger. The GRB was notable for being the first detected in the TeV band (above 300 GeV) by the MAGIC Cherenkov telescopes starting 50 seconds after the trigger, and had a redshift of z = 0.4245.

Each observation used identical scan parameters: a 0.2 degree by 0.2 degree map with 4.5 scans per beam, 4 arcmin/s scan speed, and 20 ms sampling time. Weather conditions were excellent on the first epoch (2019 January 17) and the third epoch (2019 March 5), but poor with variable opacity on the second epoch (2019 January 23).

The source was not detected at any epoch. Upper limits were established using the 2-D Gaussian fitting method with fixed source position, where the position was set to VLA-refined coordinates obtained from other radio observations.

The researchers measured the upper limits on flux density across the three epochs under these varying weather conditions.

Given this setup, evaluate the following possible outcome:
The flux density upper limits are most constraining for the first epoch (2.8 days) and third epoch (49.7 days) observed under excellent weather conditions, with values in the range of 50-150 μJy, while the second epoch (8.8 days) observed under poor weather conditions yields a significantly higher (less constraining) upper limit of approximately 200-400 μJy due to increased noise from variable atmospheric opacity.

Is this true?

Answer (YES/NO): NO